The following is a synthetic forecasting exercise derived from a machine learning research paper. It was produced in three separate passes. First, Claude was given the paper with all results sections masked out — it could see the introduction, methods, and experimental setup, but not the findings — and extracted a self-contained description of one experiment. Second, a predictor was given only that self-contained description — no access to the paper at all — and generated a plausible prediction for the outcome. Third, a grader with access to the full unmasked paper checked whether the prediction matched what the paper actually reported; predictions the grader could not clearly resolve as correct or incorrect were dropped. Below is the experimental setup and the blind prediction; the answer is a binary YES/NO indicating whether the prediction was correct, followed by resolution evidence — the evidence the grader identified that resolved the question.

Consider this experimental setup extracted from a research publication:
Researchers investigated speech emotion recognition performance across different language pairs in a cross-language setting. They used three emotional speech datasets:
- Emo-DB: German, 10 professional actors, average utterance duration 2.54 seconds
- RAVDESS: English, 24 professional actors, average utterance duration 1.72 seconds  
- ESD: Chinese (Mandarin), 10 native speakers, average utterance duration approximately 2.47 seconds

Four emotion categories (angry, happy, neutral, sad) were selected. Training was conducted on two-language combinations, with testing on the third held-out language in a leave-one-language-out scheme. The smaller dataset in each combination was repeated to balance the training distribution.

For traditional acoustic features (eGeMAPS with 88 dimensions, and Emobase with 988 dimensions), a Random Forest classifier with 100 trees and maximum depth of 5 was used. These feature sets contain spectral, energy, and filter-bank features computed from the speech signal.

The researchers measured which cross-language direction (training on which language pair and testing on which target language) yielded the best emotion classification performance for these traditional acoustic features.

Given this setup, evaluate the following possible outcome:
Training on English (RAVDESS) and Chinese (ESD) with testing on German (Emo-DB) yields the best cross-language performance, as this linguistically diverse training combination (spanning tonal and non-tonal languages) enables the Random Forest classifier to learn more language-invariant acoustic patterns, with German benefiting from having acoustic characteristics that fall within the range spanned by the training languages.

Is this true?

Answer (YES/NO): NO